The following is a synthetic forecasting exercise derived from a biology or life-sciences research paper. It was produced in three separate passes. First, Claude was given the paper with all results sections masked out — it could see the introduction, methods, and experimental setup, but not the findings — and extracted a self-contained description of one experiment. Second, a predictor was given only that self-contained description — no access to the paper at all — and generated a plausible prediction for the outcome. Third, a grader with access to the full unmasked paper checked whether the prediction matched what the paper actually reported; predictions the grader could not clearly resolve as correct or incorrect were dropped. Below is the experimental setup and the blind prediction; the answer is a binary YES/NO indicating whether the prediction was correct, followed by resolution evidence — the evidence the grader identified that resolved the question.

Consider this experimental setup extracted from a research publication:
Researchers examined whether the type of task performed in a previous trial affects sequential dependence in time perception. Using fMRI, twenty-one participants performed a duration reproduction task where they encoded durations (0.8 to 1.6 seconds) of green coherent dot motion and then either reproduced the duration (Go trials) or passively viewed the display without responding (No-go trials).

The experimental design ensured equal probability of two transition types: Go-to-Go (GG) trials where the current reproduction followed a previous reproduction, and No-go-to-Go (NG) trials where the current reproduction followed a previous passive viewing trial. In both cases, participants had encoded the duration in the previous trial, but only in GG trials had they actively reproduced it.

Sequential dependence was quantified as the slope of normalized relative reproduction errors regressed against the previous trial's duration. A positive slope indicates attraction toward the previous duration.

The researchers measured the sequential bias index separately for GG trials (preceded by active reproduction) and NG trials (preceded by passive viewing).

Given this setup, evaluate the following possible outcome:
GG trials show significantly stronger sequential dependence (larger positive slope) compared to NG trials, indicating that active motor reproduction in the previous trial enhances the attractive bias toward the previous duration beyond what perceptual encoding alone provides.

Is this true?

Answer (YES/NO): YES